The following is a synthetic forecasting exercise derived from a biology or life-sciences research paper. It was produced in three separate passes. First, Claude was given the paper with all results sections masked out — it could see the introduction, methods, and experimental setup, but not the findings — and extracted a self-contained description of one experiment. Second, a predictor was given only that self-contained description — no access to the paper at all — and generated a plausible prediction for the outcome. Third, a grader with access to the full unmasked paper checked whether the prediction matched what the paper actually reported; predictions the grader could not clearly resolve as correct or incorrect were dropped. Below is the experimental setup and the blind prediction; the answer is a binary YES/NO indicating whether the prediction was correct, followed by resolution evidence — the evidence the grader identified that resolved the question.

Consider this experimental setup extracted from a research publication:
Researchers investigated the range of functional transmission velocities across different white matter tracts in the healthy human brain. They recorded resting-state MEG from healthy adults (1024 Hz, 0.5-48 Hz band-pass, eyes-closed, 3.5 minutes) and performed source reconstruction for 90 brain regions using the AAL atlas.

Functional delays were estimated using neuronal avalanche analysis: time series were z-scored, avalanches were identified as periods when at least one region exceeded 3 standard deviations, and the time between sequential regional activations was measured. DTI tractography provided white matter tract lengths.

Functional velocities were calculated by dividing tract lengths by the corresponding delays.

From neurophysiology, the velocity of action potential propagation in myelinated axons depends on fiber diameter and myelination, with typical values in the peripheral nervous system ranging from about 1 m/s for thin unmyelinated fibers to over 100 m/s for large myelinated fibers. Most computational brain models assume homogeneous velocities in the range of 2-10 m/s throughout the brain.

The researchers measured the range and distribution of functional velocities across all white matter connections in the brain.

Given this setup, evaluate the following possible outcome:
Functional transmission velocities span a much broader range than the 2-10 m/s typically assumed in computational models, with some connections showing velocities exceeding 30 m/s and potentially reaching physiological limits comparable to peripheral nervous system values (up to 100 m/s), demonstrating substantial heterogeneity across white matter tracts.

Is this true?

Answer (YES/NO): YES